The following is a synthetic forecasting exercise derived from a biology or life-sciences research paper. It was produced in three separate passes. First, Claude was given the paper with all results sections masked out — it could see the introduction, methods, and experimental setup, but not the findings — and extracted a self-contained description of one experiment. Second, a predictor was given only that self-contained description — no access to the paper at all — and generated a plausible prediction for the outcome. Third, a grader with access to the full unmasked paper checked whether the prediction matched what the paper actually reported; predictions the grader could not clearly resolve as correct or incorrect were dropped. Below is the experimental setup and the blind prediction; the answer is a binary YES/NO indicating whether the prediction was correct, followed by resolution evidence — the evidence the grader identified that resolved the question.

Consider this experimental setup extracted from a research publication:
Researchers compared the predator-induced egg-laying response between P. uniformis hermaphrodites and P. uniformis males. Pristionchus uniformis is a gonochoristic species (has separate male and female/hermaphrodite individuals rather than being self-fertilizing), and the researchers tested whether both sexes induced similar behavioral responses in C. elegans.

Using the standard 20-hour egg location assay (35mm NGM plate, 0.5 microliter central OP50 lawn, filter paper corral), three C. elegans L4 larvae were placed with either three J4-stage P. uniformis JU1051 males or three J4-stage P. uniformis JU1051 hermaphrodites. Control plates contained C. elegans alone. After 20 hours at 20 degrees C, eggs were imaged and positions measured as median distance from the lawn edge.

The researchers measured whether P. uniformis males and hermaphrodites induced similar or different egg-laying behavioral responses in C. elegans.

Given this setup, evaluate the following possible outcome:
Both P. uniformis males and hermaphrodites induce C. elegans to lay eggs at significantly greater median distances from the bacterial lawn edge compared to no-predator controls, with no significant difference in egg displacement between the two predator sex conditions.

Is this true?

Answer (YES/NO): NO